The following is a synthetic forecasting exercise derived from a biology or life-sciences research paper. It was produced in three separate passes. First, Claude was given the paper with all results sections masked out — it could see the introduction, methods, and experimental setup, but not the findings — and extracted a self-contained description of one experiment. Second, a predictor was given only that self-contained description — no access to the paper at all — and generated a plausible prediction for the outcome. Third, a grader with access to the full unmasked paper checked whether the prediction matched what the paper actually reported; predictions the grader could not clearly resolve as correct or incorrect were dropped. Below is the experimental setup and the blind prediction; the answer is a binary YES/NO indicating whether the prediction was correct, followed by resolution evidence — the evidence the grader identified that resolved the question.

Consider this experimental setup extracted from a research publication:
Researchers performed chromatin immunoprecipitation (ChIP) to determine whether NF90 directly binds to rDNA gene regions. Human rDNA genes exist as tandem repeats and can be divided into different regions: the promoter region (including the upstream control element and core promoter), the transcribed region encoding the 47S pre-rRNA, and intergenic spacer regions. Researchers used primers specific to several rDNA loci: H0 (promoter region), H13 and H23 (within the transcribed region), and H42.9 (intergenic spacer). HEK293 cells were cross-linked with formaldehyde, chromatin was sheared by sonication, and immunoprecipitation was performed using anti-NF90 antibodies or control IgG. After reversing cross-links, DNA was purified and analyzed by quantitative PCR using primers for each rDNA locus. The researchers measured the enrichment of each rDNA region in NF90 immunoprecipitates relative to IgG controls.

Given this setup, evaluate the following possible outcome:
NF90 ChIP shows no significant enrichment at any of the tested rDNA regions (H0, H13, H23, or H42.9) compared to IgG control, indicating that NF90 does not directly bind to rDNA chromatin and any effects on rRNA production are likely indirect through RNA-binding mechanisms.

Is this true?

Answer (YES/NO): NO